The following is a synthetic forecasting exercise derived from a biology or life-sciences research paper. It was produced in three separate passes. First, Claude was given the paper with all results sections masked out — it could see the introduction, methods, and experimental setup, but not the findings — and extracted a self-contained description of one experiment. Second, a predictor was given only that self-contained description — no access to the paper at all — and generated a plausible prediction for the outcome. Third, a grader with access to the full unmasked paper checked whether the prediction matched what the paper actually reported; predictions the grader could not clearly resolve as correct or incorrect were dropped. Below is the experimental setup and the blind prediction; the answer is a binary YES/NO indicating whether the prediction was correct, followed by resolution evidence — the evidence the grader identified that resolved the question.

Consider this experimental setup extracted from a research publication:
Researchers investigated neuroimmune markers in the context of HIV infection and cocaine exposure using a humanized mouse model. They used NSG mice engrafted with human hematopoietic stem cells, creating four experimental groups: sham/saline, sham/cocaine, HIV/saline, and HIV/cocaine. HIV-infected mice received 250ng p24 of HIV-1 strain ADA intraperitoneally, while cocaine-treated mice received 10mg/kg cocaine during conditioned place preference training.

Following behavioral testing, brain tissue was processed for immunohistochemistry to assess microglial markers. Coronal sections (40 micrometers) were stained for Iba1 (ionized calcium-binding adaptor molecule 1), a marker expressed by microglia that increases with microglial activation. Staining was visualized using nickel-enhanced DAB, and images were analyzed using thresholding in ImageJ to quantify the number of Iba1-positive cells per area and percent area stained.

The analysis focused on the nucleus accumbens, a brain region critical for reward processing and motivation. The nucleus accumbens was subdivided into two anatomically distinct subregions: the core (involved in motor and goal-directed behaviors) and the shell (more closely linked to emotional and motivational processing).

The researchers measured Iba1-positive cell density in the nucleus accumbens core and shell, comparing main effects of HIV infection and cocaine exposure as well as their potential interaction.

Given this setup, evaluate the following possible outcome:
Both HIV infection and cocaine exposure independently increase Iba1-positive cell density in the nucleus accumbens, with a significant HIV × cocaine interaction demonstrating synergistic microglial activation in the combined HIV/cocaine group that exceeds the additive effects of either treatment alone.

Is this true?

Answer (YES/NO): NO